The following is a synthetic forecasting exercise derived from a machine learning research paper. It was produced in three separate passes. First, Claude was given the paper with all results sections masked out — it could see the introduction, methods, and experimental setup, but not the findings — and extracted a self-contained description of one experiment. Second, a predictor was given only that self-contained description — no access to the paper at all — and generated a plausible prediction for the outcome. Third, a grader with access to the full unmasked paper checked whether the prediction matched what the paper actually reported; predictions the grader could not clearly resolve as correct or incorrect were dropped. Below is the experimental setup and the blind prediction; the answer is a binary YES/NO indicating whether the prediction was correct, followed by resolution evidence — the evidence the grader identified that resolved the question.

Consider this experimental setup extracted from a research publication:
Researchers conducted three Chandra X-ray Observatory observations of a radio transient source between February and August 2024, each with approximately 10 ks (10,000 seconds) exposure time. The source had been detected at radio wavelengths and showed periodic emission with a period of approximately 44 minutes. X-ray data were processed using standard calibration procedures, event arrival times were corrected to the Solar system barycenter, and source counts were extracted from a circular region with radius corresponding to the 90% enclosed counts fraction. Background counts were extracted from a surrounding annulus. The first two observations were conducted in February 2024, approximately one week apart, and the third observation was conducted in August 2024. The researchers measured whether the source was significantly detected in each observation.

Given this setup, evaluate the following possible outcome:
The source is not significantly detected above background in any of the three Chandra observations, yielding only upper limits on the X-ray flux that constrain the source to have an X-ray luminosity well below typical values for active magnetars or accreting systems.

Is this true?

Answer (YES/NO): NO